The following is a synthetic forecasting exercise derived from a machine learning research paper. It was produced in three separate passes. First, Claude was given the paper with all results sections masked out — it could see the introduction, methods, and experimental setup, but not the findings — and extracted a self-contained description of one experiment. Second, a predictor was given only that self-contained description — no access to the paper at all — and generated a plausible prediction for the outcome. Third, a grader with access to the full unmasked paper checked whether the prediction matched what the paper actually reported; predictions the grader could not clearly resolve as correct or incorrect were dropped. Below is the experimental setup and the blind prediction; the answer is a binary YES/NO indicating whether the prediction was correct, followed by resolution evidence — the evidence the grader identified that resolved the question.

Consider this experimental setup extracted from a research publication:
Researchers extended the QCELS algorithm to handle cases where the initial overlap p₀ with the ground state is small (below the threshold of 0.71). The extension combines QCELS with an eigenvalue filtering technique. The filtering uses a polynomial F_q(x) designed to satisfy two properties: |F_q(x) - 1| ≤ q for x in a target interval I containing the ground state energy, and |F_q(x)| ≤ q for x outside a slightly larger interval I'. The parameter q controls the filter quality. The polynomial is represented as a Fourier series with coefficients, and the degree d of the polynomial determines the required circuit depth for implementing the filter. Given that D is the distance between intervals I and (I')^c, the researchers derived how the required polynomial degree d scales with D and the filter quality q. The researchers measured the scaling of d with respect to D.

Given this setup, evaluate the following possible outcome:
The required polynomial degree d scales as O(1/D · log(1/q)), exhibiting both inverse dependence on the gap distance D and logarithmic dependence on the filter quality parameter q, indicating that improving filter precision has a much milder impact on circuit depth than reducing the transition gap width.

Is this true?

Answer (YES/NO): NO